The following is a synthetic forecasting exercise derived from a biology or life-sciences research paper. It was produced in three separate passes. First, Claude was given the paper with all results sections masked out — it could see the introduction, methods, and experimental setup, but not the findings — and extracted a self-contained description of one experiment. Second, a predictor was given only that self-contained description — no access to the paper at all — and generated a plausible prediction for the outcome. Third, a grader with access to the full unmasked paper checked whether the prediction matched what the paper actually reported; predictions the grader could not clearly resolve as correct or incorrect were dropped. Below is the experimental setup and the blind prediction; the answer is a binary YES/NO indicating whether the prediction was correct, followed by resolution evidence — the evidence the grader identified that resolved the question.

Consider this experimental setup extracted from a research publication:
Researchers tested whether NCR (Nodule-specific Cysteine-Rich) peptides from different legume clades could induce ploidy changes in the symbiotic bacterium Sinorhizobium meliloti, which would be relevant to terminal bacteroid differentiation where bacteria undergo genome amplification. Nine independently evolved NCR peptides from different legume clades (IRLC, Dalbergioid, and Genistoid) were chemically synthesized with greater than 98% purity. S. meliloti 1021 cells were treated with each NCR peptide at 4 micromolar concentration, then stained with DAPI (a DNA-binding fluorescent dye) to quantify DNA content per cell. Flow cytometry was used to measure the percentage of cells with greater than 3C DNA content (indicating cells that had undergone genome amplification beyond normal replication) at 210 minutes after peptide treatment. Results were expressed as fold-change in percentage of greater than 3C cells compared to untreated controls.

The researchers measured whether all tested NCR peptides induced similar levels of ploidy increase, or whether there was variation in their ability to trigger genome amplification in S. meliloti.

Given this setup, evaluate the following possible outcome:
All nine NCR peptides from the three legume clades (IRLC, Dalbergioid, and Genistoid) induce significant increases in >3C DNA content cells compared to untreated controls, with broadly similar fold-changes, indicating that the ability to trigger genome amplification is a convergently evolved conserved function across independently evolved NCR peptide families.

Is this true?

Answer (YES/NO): NO